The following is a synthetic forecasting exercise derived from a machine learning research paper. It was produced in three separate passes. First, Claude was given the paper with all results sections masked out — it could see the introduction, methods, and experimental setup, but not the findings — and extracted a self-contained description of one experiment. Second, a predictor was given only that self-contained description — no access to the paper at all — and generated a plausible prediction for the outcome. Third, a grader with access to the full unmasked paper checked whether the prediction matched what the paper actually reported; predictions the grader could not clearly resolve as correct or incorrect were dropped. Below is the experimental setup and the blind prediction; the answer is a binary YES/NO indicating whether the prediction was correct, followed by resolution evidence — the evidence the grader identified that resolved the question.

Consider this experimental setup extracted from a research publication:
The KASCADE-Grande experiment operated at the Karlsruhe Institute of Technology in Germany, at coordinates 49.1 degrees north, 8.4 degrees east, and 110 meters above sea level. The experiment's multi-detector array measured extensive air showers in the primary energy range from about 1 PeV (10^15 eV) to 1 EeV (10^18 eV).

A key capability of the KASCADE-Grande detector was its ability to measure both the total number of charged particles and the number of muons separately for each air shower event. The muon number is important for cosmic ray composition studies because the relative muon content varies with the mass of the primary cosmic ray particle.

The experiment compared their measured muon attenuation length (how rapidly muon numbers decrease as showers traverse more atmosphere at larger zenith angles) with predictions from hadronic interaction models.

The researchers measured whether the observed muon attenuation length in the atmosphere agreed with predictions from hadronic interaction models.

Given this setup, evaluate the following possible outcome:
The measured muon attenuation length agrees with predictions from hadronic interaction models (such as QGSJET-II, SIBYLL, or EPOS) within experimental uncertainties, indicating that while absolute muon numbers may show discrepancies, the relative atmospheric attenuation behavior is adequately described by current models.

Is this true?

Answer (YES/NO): NO